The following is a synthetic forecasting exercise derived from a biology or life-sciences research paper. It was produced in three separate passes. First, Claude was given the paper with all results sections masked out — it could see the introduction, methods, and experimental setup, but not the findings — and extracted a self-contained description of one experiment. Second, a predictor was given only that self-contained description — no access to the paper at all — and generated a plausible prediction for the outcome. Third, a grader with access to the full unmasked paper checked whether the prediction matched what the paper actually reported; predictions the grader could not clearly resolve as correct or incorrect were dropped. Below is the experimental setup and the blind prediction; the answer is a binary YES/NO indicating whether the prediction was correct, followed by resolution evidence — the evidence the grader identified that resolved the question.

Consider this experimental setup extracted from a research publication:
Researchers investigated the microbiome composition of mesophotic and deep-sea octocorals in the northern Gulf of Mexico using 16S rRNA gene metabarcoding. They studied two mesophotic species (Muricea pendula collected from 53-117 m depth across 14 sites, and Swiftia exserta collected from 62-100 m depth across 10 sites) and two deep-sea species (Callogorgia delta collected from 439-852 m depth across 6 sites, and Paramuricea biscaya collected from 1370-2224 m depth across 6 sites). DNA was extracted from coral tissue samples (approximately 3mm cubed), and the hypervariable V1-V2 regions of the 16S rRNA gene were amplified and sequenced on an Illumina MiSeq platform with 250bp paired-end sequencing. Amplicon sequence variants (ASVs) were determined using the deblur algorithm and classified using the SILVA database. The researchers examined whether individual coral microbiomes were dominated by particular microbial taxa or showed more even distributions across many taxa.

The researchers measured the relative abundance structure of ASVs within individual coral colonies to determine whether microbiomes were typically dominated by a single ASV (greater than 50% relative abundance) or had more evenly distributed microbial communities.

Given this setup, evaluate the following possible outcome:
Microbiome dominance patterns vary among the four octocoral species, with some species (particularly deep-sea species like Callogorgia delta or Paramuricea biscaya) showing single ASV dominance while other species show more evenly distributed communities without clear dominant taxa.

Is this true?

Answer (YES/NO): NO